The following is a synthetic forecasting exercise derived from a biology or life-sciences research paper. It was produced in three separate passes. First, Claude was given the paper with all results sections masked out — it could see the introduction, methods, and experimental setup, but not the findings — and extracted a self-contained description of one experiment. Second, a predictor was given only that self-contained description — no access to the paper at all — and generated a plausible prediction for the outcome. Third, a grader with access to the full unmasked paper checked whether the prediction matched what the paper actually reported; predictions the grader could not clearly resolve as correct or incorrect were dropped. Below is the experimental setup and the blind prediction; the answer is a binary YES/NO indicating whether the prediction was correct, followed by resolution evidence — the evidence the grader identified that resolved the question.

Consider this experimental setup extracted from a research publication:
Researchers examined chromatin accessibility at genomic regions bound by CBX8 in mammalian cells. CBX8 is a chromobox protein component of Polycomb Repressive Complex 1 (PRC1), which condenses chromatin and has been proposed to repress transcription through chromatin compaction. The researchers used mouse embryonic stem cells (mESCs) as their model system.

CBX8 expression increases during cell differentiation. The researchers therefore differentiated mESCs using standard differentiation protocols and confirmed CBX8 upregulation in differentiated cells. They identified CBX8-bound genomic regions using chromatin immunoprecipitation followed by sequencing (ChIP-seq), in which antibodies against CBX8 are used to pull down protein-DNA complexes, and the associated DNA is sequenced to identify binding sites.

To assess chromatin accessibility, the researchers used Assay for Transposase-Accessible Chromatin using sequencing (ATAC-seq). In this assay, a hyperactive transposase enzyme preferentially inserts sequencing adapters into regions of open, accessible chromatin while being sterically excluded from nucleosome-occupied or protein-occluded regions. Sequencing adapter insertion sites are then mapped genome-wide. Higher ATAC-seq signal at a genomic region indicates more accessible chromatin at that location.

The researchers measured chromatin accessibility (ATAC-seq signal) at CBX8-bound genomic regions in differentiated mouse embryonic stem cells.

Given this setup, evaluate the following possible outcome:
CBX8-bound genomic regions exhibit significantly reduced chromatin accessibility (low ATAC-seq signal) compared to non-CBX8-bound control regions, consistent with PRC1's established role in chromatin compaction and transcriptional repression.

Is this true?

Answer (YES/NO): NO